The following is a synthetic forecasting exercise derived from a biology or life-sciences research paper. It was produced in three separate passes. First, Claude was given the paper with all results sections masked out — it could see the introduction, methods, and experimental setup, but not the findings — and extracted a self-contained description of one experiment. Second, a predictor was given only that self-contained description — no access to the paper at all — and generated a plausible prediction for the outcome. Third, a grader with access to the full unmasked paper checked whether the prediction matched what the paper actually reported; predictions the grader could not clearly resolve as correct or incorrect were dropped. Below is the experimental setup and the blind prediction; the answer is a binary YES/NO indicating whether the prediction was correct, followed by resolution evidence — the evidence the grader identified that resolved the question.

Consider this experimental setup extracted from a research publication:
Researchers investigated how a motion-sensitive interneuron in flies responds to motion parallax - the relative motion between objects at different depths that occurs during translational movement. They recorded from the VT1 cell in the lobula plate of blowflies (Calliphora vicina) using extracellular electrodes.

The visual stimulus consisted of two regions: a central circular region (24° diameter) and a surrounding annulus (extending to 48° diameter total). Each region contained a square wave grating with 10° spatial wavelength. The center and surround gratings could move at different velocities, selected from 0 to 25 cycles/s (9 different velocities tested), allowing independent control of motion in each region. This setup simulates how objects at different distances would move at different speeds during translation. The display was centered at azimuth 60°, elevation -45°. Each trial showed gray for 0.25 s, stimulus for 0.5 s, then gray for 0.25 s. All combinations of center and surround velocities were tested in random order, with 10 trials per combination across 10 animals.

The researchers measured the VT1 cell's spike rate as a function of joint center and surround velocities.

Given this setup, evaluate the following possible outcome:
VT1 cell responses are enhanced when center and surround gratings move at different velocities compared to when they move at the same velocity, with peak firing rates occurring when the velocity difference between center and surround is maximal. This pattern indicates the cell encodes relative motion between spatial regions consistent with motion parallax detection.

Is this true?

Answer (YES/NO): NO